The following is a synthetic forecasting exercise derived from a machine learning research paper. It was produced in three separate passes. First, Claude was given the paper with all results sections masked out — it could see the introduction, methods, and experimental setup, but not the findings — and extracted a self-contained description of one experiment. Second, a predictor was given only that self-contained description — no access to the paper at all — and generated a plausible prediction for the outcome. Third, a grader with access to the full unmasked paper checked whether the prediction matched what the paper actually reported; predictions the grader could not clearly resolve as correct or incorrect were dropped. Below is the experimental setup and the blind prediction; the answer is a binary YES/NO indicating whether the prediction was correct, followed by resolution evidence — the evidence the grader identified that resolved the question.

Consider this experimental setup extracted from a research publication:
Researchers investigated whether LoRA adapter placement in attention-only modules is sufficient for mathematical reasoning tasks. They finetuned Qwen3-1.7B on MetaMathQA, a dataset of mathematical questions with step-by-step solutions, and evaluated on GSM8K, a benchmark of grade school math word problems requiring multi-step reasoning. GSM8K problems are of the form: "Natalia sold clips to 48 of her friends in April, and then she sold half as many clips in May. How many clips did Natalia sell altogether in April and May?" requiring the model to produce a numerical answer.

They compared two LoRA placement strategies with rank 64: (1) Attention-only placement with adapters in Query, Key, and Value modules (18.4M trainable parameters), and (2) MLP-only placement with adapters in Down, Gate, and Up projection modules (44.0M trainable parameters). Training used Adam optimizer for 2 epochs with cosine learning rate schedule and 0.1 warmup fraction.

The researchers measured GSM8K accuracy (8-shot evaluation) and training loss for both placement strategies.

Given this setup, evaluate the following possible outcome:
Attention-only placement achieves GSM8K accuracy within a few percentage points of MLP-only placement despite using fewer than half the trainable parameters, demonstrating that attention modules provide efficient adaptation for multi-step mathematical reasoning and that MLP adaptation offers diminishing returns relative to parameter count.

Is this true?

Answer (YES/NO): NO